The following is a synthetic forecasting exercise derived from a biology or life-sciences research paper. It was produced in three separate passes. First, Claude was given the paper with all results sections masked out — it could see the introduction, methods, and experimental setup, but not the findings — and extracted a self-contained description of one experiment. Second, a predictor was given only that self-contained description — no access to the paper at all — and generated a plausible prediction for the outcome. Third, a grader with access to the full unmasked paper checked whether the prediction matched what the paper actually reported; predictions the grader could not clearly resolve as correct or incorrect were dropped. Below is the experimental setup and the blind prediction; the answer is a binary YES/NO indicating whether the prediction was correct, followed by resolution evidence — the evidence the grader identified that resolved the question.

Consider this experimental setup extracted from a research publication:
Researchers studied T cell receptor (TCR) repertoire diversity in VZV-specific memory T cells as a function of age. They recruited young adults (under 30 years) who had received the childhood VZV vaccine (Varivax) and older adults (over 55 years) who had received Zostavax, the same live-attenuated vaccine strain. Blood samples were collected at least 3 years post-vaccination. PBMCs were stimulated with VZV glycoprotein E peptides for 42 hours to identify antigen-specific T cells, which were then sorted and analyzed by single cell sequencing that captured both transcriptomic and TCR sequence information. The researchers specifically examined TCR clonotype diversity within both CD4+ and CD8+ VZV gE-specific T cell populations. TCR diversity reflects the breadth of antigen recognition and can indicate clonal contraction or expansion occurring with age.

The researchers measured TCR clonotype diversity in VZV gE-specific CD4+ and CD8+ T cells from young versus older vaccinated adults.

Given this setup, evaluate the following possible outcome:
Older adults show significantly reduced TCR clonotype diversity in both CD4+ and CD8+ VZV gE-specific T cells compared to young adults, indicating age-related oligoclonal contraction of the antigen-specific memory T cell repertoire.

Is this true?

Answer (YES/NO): NO